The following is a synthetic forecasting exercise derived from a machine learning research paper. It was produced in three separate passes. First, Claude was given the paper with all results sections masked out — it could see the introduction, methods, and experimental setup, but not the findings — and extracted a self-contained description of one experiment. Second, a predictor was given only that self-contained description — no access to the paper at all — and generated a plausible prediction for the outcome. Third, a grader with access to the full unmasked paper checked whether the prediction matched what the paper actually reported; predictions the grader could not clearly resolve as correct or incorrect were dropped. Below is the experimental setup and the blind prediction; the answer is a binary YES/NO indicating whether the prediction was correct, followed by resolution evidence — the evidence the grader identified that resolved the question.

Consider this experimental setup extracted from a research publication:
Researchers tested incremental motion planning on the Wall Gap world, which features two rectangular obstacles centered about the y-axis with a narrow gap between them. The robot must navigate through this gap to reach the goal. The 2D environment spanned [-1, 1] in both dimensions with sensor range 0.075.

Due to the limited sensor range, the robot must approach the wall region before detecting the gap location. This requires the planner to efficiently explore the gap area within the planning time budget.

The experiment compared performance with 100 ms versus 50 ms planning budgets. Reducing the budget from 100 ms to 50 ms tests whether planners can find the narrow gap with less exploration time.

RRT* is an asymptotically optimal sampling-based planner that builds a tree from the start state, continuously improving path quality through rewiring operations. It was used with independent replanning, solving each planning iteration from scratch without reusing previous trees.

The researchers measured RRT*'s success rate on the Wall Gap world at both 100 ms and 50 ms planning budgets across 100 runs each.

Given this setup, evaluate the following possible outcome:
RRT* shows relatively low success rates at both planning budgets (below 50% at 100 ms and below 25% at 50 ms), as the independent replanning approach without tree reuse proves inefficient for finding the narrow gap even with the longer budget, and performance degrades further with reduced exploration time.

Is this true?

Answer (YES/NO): NO